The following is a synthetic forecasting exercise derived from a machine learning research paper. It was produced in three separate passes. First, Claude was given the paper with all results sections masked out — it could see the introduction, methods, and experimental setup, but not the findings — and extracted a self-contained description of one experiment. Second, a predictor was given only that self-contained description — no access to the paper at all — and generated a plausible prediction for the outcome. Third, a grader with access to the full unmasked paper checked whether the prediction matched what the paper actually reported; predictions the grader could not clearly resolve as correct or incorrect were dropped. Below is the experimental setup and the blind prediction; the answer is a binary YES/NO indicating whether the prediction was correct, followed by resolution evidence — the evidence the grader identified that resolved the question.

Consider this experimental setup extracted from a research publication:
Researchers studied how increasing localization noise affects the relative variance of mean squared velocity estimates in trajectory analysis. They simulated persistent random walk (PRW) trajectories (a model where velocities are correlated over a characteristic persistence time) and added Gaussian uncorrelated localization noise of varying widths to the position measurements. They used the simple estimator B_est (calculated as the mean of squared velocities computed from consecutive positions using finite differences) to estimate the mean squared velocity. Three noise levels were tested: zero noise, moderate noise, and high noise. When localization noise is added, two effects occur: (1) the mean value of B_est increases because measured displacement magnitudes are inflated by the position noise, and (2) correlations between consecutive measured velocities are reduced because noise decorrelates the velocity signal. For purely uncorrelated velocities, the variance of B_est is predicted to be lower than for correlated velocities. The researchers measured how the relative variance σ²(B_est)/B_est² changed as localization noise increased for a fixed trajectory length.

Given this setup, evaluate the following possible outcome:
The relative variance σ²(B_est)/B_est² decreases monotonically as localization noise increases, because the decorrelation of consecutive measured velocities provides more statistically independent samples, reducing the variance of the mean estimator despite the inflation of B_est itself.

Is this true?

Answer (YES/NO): NO